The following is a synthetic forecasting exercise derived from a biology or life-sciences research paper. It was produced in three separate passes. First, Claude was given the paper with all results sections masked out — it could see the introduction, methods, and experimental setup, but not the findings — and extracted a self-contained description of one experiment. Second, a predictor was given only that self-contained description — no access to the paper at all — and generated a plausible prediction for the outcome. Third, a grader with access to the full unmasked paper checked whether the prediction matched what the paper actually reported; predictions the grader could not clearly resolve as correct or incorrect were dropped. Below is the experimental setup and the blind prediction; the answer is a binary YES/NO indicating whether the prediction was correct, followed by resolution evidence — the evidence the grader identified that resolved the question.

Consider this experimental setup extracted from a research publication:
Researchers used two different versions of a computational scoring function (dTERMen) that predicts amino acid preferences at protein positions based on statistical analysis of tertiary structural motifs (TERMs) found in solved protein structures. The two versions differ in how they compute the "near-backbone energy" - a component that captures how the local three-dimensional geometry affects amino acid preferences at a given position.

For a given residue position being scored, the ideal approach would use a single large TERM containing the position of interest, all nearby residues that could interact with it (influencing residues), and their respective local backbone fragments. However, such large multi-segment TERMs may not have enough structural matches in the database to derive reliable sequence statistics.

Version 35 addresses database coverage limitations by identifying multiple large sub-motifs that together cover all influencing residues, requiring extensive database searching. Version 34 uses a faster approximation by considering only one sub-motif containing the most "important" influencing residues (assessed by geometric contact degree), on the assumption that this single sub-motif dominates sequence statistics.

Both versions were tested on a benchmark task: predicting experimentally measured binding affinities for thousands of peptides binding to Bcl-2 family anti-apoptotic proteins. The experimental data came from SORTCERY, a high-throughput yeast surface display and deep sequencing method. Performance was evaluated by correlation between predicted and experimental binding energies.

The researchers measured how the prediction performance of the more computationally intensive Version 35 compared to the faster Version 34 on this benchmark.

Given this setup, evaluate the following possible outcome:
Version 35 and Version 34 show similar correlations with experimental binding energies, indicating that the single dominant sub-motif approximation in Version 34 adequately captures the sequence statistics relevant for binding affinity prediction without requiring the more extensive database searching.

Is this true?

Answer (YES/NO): YES